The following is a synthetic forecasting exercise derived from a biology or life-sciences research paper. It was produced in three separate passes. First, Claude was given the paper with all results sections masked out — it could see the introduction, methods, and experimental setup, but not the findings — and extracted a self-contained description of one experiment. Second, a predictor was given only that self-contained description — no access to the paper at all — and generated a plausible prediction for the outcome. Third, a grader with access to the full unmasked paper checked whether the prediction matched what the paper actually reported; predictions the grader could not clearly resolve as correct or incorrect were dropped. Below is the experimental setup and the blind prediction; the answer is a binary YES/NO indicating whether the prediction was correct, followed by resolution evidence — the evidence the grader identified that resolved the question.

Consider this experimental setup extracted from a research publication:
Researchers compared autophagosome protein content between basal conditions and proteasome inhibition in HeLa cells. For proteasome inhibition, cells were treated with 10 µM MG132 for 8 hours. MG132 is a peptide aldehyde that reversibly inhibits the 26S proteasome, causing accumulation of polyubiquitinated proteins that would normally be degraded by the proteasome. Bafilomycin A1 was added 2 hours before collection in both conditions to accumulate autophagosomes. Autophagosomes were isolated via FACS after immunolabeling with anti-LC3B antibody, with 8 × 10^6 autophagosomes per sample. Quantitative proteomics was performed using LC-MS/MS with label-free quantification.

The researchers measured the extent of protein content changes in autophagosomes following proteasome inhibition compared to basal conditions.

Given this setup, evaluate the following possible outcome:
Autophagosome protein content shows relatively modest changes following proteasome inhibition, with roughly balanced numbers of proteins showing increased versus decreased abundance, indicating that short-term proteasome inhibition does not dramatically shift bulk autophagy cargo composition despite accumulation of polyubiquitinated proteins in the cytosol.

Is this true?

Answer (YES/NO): NO